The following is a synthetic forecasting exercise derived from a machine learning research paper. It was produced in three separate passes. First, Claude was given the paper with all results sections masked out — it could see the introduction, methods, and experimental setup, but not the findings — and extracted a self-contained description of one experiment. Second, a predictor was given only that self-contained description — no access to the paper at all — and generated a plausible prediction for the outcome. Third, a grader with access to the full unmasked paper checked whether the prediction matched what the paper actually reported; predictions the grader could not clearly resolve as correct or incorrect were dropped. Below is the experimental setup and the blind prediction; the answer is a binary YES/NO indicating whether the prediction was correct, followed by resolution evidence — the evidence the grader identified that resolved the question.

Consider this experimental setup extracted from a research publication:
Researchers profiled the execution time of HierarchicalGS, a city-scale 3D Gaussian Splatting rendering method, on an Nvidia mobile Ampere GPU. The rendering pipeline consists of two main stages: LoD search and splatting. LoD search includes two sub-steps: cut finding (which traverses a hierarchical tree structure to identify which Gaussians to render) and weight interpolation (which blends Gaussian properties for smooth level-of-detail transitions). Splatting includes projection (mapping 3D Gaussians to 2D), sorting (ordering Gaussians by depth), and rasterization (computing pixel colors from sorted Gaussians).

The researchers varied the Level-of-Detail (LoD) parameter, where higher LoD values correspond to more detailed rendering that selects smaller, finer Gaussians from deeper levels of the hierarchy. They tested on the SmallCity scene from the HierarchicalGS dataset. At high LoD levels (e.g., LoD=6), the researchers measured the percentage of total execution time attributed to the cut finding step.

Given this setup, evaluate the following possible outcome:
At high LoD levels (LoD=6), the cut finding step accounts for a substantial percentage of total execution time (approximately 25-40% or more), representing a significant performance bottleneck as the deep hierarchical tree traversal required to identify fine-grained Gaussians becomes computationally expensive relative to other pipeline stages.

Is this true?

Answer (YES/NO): YES